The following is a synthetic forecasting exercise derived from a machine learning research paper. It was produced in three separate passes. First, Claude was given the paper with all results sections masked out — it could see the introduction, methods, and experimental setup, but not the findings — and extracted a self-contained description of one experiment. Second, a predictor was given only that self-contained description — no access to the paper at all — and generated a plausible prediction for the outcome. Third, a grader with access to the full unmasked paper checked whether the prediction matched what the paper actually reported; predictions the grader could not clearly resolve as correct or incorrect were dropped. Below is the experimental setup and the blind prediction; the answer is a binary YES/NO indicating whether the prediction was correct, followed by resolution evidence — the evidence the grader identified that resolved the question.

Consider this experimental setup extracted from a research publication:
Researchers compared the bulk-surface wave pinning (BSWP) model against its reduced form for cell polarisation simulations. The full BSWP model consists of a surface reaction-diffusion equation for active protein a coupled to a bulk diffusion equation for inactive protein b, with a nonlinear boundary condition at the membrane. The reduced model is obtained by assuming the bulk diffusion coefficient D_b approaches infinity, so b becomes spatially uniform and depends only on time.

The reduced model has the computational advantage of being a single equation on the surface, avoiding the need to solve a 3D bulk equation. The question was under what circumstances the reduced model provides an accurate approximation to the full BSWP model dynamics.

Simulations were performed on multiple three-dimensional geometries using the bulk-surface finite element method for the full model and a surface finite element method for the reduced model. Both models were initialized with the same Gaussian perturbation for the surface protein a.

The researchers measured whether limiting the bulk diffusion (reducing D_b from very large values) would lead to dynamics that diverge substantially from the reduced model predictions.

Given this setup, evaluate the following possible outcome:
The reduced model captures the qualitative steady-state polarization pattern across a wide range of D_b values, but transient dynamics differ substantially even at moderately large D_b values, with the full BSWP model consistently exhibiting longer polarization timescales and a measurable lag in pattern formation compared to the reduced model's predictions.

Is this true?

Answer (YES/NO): NO